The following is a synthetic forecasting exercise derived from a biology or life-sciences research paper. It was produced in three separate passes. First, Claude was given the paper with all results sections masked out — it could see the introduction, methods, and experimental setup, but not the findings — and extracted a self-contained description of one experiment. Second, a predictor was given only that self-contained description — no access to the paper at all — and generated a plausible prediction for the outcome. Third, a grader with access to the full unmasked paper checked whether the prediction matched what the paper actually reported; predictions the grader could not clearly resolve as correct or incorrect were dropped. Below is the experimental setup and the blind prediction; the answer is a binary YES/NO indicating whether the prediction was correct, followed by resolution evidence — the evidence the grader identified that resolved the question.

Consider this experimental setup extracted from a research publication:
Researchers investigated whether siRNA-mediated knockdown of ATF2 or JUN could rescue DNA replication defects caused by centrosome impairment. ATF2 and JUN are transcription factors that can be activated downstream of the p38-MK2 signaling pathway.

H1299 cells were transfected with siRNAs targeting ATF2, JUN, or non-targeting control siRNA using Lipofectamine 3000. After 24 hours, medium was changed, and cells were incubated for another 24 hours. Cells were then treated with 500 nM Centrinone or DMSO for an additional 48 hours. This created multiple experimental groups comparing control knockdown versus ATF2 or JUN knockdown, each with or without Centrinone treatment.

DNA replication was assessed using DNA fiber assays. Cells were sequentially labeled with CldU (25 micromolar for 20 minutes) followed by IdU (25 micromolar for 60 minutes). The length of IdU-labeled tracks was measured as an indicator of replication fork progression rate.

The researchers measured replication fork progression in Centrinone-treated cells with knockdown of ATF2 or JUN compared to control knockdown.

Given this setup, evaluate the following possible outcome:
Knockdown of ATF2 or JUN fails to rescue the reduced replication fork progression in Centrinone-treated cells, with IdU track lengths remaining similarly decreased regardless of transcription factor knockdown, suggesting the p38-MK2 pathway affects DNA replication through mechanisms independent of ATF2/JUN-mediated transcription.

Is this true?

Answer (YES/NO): NO